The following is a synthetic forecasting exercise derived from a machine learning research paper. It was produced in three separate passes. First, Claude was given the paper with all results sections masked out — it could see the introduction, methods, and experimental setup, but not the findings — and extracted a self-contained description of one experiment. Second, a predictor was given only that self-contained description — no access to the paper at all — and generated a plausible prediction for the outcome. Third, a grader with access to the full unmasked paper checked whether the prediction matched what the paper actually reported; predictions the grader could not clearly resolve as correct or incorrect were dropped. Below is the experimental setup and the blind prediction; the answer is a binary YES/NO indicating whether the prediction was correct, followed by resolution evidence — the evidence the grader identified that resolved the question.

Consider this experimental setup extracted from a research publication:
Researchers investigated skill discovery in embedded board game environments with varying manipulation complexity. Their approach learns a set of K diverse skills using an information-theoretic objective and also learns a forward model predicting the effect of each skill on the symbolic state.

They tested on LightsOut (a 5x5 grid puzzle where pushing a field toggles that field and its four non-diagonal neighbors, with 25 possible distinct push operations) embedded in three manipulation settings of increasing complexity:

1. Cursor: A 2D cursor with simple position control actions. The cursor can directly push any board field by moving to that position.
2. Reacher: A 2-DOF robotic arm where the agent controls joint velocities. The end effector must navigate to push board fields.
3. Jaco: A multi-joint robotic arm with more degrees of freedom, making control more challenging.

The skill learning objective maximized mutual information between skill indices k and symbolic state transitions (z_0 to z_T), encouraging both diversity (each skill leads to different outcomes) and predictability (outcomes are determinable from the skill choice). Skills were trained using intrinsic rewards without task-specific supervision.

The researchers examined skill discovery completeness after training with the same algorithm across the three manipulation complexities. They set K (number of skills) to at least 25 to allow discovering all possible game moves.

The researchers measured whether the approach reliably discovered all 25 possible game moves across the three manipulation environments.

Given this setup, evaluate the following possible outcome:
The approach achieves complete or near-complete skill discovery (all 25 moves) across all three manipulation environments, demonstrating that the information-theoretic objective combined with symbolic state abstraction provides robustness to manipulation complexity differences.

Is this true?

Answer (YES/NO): NO